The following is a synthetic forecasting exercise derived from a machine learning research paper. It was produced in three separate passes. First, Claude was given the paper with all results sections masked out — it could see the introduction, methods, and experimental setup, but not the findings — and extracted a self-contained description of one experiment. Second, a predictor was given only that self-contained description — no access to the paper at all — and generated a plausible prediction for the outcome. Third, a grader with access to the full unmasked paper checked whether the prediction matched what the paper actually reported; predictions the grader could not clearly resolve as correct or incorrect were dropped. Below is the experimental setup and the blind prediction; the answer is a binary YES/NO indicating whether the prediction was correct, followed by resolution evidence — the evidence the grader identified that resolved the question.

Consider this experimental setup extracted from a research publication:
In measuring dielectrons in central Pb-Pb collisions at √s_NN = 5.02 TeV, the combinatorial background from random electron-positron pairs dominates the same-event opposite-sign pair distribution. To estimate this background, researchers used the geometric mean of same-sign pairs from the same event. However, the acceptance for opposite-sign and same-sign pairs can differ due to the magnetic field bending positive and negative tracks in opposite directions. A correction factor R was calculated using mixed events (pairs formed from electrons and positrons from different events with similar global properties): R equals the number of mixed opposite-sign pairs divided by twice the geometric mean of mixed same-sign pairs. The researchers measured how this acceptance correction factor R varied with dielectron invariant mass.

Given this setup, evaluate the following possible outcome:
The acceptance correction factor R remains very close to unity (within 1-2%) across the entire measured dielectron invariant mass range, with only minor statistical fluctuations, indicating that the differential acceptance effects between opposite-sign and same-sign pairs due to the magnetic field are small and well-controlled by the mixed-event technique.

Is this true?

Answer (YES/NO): NO